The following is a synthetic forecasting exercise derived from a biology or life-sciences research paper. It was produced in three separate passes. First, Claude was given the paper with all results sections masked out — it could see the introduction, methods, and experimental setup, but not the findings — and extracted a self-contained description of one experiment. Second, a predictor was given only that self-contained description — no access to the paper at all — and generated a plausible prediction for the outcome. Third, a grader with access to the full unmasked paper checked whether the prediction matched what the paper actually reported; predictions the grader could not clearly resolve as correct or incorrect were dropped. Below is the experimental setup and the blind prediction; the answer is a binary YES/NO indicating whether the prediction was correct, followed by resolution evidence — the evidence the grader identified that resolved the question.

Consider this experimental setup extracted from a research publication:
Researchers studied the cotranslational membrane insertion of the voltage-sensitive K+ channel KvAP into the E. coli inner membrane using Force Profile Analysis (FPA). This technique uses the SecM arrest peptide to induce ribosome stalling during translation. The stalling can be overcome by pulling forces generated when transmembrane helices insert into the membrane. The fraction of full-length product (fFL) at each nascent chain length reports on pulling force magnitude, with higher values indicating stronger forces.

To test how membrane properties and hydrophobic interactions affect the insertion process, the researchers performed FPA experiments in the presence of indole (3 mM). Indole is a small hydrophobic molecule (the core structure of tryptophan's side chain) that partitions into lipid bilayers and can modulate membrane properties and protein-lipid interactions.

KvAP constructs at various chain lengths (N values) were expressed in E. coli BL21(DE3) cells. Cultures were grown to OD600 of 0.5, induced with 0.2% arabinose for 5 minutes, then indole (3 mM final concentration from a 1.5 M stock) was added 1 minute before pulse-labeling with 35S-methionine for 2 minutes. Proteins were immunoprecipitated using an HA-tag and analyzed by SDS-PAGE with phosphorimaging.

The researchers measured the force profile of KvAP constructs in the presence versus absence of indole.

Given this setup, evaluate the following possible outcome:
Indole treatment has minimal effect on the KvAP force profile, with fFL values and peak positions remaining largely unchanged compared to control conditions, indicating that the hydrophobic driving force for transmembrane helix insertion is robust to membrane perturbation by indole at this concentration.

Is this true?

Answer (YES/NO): NO